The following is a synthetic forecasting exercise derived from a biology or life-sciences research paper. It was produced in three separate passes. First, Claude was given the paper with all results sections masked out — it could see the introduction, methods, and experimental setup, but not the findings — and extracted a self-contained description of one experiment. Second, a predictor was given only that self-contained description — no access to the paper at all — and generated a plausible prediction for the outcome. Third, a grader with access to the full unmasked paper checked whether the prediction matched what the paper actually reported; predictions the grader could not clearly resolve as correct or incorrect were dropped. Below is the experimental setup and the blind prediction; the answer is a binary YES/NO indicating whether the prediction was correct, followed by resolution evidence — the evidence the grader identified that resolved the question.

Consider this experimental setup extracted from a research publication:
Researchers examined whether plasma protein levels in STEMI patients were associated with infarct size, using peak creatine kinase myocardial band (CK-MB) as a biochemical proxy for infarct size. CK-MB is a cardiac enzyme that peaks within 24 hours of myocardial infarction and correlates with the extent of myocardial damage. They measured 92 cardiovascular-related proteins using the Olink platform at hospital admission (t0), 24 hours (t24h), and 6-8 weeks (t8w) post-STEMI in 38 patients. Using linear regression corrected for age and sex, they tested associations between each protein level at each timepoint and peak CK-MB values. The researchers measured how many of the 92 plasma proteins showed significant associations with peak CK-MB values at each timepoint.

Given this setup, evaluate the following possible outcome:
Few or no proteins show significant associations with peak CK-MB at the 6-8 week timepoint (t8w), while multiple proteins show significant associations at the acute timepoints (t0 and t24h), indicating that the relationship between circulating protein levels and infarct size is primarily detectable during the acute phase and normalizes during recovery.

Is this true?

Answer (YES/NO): NO